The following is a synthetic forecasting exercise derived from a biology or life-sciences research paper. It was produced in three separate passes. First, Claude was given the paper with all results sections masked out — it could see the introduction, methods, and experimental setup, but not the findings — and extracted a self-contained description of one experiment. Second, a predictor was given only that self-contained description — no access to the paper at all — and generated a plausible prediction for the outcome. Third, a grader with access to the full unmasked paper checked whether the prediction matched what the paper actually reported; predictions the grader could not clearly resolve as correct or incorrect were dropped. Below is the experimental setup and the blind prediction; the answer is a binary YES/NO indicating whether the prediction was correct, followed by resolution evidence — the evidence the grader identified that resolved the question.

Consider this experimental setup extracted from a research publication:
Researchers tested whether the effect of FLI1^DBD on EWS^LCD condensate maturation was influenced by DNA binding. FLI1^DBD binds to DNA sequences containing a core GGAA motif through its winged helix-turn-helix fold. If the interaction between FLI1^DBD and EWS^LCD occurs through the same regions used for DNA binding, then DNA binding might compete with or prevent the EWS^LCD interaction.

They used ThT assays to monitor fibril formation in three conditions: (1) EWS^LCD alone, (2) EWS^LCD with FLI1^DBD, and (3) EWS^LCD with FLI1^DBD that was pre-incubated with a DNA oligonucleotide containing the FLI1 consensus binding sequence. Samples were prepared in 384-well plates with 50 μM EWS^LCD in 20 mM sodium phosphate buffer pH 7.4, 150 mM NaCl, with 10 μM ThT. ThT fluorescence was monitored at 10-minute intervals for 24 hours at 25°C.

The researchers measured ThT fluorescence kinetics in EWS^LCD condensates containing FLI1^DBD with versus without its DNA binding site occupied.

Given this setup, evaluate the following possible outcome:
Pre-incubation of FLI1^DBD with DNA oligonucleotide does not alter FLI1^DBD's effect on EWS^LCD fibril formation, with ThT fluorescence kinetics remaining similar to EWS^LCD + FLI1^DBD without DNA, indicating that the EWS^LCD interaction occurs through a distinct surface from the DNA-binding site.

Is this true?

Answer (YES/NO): NO